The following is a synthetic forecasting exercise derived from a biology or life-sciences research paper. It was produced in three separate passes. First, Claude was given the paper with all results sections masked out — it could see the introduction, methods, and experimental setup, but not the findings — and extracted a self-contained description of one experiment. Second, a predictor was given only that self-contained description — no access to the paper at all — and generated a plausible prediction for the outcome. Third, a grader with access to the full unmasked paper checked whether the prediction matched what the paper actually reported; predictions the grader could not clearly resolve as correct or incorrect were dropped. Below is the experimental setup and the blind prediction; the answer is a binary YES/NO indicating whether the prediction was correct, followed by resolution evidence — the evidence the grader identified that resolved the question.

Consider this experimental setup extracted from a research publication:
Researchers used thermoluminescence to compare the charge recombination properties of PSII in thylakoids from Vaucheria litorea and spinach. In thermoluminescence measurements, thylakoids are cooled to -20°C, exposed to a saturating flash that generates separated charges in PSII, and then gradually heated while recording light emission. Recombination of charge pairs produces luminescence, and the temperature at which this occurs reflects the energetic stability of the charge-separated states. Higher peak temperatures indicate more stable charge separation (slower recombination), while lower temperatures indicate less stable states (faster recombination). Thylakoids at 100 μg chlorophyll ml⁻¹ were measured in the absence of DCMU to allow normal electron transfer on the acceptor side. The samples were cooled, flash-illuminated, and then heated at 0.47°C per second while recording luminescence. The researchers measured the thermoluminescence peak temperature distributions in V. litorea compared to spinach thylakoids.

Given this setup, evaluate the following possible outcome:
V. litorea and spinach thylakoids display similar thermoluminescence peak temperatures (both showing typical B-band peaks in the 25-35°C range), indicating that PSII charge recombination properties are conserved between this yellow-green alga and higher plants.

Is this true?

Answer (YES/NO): NO